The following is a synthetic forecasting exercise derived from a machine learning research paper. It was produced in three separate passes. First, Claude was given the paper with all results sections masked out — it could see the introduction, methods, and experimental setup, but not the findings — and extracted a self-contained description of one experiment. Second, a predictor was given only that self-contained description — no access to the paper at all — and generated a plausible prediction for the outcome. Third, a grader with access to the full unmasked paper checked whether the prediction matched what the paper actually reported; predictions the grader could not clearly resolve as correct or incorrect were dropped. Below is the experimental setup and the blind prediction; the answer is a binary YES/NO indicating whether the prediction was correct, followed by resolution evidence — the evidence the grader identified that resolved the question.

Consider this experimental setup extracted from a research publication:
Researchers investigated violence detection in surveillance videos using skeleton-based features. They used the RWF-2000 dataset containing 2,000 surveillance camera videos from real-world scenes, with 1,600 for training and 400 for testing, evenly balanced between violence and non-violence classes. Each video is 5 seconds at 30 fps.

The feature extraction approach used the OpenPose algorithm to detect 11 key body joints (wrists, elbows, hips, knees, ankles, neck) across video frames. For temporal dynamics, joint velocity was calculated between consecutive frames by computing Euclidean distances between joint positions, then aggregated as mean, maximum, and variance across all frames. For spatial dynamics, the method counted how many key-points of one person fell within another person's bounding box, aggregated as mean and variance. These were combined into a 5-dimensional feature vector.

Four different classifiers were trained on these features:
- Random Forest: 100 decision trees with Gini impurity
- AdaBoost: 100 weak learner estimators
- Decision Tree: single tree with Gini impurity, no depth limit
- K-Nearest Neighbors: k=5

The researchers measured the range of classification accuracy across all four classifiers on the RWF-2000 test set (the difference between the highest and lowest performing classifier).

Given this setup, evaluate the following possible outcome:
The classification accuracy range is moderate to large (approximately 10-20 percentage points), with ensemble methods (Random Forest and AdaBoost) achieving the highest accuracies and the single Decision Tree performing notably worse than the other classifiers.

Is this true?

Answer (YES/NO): NO